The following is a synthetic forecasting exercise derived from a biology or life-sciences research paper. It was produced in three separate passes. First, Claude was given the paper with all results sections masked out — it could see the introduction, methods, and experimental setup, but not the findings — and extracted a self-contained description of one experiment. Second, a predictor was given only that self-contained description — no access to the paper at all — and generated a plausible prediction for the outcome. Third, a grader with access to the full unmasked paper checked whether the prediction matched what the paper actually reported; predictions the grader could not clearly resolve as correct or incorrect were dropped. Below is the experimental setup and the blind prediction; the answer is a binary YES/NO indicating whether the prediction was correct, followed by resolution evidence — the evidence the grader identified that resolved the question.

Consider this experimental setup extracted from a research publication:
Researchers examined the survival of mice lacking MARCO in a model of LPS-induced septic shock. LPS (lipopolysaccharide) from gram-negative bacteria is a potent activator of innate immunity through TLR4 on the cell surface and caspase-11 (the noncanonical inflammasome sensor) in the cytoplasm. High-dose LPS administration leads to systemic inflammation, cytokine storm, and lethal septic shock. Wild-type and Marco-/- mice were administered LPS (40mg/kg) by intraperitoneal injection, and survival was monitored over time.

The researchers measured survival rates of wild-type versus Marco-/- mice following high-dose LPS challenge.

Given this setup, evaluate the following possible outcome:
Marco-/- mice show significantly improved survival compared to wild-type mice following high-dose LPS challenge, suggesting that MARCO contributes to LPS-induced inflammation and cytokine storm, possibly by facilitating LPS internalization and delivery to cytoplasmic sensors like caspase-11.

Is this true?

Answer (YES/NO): NO